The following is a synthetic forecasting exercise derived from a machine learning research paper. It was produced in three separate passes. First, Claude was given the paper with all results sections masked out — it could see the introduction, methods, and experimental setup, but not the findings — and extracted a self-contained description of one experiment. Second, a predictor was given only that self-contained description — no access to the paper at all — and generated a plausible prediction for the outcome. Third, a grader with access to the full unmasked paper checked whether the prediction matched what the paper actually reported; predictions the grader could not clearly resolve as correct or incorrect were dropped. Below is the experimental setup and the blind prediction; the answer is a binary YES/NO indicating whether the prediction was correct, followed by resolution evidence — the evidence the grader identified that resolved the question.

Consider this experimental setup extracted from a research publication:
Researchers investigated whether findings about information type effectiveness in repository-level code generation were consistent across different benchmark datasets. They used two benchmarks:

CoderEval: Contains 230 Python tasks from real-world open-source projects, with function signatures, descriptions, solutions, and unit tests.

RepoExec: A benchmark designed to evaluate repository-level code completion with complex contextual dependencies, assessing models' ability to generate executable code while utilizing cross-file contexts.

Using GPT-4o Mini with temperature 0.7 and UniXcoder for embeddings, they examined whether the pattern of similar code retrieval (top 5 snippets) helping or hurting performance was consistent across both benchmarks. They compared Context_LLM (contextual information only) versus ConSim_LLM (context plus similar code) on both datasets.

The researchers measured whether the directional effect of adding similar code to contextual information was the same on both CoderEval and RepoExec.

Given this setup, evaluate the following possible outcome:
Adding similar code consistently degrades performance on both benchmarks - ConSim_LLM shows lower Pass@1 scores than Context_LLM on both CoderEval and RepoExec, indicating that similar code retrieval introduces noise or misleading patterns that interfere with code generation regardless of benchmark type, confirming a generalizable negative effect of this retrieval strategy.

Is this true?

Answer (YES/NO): YES